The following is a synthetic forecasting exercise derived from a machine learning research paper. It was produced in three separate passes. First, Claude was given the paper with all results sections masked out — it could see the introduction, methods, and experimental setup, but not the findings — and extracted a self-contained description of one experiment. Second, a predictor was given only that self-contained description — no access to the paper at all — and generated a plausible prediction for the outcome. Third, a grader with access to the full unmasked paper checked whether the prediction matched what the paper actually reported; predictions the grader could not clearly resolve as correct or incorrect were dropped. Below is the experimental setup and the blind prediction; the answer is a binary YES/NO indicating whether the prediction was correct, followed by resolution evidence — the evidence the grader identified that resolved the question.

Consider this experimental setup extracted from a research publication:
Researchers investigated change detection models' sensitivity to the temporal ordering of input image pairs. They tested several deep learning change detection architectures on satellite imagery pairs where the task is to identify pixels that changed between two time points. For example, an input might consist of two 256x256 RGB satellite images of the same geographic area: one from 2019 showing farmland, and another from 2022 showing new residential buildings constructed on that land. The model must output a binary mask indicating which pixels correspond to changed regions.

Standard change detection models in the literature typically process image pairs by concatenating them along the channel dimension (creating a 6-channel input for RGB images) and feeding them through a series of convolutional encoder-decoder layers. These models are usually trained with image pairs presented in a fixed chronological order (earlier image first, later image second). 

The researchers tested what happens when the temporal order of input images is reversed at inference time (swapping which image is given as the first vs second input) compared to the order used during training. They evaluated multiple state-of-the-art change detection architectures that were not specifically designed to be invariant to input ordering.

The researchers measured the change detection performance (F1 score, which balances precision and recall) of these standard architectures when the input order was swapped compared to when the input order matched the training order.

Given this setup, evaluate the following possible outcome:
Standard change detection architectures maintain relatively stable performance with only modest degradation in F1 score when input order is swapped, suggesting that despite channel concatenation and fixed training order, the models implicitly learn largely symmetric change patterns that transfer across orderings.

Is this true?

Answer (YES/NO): NO